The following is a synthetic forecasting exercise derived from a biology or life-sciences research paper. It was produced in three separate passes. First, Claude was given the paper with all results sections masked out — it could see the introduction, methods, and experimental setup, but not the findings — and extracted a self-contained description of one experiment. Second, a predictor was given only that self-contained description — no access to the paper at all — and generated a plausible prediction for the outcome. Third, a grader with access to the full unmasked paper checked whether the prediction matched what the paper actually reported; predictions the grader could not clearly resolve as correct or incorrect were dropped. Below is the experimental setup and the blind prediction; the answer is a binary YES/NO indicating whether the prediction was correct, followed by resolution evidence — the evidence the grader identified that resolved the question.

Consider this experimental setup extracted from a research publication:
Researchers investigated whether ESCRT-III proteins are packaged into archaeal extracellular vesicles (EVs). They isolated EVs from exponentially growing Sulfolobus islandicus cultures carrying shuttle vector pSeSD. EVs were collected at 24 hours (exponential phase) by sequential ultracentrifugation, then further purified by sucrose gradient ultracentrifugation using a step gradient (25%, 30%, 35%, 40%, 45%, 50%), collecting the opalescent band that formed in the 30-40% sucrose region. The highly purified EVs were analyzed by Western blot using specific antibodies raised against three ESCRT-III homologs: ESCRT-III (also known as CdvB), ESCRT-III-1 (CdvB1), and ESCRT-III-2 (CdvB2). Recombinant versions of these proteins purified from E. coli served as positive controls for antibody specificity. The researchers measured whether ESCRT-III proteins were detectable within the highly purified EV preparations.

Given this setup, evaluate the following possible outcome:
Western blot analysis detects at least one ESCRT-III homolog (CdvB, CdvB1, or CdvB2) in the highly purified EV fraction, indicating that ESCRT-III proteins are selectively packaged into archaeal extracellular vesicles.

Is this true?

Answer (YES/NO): YES